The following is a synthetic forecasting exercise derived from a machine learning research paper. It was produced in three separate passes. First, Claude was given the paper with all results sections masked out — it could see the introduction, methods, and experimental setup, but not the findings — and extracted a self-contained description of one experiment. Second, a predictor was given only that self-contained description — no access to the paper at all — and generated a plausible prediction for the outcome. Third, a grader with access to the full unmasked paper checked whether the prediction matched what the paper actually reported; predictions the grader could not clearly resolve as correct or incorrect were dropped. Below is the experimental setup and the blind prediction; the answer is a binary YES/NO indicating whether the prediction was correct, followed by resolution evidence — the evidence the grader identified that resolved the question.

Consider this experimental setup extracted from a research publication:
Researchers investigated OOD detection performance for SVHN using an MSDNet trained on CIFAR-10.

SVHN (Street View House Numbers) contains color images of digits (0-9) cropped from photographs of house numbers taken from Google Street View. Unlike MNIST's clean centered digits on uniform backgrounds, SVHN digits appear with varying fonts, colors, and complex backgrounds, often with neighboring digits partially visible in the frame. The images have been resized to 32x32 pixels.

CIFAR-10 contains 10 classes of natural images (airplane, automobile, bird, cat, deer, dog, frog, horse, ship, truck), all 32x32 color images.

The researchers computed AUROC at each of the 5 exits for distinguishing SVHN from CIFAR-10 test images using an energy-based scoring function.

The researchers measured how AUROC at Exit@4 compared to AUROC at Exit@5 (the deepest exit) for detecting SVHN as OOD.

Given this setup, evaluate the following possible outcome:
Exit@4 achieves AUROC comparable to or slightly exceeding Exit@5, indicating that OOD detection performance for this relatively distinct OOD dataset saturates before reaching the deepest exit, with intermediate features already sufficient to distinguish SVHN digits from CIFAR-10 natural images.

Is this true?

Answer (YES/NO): NO